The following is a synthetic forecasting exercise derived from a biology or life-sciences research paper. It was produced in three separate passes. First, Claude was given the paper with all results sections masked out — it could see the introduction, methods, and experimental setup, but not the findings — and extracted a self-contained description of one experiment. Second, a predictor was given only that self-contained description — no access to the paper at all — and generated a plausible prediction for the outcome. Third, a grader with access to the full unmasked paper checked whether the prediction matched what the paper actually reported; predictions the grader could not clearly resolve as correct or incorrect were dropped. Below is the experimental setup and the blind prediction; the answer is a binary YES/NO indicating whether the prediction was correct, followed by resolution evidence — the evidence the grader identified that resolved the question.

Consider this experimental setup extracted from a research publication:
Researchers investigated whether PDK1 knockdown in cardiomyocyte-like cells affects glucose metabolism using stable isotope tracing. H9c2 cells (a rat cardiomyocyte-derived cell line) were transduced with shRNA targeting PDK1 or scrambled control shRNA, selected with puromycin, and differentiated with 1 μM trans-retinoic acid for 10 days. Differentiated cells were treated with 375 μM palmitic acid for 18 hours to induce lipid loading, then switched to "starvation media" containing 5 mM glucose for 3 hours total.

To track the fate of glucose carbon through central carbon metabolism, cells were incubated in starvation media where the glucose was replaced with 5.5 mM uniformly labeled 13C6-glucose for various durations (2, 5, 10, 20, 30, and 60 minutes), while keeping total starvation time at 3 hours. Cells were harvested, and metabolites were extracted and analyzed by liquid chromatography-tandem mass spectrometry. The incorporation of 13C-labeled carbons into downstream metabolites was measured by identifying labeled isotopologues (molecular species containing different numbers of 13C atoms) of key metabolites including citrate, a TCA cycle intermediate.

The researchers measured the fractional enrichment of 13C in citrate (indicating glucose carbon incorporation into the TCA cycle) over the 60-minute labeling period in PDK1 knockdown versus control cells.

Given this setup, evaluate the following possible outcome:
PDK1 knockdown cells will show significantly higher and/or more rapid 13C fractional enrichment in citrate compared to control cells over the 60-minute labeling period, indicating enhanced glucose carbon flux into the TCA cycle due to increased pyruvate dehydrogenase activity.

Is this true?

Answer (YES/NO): NO